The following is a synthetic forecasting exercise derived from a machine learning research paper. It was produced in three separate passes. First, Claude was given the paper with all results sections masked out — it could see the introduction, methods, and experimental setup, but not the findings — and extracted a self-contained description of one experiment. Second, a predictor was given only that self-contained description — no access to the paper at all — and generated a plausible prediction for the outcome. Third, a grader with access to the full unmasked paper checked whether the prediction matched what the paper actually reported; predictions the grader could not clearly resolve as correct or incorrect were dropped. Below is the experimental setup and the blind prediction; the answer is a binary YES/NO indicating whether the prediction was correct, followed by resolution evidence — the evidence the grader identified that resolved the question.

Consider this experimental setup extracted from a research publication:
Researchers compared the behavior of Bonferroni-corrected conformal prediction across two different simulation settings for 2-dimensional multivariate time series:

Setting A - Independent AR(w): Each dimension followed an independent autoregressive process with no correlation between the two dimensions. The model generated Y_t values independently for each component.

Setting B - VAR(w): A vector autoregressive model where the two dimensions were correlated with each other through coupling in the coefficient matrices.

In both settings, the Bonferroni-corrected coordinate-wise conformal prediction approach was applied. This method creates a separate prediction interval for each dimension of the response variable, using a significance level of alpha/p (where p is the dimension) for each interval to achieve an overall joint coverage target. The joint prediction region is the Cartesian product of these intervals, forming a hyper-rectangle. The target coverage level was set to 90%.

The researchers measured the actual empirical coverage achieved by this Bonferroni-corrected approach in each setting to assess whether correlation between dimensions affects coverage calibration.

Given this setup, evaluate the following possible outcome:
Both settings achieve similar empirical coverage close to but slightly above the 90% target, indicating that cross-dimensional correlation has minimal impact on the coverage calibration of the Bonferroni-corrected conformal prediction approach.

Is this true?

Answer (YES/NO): NO